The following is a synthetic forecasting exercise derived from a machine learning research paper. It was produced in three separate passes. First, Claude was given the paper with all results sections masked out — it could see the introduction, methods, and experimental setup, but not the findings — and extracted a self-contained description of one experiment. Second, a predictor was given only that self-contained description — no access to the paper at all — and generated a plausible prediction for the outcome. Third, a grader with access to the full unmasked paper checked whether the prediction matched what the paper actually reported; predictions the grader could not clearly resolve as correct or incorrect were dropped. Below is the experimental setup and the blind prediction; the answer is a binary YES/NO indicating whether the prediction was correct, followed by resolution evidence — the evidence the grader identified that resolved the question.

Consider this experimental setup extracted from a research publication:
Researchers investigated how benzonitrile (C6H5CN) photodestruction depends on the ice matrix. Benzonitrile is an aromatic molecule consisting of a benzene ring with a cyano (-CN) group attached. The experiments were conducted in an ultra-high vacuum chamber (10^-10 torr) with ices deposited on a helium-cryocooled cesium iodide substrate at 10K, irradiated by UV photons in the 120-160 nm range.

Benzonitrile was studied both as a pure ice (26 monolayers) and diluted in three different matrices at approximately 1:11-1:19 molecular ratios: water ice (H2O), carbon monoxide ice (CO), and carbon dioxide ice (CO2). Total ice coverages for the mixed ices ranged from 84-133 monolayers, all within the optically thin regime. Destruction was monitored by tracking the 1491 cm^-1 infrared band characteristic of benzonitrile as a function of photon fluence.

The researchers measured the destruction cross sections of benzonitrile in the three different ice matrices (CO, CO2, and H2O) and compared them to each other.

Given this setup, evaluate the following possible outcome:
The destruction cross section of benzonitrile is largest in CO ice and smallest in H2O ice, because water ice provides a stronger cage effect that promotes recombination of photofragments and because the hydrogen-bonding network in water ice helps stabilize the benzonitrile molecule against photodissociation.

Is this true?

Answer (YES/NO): NO